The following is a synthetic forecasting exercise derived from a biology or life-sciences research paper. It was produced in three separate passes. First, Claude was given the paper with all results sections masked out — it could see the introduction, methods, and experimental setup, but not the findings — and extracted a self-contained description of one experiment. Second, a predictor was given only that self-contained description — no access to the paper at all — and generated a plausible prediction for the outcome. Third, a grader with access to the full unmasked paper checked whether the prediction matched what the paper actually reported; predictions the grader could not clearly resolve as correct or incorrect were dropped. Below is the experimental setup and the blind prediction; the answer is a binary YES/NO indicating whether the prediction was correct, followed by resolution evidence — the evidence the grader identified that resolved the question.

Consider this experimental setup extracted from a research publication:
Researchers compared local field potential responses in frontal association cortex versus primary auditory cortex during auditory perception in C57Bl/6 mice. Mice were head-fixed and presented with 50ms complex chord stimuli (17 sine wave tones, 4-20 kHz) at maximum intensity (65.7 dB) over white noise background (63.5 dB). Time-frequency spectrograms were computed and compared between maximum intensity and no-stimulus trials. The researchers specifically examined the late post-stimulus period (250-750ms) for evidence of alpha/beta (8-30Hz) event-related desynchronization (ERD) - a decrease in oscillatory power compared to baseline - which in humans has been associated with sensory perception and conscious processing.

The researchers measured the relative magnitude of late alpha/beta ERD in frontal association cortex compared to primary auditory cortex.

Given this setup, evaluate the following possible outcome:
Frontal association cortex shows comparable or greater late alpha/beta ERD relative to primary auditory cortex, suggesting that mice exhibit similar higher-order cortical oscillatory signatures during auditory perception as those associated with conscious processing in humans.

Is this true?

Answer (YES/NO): YES